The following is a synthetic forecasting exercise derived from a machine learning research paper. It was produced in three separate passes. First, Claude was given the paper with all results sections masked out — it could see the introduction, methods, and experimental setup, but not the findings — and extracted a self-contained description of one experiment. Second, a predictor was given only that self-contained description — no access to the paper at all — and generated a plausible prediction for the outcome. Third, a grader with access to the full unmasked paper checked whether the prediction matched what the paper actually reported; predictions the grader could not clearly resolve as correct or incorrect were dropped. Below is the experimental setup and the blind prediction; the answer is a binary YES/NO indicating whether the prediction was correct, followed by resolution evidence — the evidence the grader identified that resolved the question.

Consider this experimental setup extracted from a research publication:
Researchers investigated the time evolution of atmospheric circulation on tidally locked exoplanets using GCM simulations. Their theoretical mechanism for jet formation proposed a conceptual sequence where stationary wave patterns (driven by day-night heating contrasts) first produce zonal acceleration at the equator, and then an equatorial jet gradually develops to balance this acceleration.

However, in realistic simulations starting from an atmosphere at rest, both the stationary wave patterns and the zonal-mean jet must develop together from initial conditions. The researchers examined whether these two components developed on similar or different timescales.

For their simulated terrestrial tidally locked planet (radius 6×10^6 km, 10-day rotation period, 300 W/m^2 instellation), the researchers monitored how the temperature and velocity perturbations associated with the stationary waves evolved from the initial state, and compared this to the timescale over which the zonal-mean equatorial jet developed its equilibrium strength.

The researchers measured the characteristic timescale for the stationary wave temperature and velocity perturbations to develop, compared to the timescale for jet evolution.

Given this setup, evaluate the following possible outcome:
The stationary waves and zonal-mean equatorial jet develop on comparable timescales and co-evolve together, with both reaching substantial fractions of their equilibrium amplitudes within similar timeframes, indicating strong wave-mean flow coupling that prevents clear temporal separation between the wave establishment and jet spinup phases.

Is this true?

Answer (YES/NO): YES